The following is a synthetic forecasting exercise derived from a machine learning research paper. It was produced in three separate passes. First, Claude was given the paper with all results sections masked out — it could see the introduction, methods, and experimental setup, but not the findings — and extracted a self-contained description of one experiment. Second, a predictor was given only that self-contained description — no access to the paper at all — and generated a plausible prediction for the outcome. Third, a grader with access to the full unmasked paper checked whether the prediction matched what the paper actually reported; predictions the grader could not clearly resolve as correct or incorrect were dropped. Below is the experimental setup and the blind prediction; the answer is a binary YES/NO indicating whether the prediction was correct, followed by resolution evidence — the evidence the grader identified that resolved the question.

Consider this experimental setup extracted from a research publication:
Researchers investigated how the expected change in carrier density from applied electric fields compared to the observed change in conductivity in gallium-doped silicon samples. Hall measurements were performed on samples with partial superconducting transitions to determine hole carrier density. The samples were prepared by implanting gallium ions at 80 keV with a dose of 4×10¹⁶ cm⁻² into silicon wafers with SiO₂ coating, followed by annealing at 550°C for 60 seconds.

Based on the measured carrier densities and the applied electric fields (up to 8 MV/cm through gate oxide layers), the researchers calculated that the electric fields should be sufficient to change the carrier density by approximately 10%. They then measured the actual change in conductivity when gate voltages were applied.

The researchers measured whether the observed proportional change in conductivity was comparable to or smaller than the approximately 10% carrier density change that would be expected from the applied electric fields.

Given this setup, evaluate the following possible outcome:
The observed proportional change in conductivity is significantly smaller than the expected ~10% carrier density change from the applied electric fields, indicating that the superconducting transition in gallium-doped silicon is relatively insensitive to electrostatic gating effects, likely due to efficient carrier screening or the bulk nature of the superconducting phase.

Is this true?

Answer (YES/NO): YES